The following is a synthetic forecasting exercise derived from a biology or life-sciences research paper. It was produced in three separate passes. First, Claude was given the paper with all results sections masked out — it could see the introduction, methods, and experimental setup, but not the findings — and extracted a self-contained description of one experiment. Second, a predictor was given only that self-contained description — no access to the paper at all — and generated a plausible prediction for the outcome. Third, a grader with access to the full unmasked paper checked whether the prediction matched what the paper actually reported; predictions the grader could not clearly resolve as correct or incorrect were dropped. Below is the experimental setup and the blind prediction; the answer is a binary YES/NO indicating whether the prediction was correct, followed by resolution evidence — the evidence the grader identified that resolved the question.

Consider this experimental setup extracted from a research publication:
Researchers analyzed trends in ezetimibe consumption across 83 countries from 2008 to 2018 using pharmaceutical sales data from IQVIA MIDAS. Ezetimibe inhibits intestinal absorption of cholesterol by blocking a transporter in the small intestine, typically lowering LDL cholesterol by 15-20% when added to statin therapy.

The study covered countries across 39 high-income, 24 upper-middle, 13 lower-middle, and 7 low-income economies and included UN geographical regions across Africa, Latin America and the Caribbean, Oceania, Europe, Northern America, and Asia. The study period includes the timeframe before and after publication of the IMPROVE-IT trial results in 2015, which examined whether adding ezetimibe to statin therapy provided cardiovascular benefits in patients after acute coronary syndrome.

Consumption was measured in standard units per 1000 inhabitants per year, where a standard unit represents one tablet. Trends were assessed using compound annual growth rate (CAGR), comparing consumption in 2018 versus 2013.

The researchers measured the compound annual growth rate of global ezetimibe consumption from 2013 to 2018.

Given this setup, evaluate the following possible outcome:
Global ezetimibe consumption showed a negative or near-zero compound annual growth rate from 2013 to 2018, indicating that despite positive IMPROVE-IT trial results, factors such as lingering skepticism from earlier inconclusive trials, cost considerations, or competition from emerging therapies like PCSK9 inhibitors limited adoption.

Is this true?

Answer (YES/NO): NO